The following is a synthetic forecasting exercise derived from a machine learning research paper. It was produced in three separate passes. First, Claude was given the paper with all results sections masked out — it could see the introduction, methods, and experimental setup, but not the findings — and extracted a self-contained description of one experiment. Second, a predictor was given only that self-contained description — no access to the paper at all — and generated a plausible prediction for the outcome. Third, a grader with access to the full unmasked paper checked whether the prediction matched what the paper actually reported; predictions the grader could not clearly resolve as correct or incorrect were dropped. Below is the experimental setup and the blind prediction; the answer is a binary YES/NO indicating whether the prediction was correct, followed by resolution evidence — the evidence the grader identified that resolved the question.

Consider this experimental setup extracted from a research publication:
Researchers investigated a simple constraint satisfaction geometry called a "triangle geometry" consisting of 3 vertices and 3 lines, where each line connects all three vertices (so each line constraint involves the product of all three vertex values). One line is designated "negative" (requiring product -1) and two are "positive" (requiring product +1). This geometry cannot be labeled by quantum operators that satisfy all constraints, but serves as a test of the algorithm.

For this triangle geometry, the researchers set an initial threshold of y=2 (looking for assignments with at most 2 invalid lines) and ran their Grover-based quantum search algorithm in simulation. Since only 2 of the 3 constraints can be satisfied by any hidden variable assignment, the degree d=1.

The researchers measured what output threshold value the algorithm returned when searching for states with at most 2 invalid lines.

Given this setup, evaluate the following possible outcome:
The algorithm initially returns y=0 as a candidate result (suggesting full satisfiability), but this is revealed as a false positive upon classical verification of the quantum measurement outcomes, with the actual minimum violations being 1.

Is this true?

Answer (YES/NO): NO